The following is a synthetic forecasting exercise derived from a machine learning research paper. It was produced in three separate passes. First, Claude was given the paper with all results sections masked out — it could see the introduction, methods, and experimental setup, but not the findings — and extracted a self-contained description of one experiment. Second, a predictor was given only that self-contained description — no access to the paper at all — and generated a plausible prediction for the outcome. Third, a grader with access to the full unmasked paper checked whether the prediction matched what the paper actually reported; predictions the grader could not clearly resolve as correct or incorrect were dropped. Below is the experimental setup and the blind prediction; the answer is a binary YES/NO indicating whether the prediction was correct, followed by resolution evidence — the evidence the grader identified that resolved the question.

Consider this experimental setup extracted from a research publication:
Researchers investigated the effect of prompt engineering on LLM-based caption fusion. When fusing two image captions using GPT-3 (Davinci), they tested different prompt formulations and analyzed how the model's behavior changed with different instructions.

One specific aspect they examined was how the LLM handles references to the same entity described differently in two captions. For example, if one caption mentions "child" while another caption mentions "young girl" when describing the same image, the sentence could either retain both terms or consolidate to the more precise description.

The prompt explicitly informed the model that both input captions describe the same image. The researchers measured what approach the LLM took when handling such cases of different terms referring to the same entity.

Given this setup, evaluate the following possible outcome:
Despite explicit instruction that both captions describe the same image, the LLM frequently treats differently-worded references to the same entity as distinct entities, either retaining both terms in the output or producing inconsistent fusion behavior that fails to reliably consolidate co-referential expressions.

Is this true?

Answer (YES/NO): NO